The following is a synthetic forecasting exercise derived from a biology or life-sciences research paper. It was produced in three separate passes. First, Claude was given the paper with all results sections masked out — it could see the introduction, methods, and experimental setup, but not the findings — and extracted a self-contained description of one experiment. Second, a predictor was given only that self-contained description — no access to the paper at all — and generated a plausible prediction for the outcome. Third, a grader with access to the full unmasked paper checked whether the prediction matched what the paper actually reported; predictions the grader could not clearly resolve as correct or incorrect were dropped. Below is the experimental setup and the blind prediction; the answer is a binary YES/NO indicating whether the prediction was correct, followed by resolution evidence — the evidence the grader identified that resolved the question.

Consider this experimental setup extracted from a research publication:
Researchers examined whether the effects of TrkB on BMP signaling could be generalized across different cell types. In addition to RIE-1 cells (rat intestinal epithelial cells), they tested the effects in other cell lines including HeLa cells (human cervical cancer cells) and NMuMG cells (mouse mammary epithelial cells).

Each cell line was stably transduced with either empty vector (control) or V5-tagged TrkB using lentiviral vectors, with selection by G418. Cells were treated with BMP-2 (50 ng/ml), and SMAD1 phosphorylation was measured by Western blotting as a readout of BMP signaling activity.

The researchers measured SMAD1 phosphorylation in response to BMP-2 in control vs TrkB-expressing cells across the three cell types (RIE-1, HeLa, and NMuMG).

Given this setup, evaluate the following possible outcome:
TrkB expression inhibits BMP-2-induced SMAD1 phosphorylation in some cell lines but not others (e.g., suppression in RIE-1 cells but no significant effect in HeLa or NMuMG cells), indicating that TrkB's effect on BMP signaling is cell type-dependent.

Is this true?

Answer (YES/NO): NO